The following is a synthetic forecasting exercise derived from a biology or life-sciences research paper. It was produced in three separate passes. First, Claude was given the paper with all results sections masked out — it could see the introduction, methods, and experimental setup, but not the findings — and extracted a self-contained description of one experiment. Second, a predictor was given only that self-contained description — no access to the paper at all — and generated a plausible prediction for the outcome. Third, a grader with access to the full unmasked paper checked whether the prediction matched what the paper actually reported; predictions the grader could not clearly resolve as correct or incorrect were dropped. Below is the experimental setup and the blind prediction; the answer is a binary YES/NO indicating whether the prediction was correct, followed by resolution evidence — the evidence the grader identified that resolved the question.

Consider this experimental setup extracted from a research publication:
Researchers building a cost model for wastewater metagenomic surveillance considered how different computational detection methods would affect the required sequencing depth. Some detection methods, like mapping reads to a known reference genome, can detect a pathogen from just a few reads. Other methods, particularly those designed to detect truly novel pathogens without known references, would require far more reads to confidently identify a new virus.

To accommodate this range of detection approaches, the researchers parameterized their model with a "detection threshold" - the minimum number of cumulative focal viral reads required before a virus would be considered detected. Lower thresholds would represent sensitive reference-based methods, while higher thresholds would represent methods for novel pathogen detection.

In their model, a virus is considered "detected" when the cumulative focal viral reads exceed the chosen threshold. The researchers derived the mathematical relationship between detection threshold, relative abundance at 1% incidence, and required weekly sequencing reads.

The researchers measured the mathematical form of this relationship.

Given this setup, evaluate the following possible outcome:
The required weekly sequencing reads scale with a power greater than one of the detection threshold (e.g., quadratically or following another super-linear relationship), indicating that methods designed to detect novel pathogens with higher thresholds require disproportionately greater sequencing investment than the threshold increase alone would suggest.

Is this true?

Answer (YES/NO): NO